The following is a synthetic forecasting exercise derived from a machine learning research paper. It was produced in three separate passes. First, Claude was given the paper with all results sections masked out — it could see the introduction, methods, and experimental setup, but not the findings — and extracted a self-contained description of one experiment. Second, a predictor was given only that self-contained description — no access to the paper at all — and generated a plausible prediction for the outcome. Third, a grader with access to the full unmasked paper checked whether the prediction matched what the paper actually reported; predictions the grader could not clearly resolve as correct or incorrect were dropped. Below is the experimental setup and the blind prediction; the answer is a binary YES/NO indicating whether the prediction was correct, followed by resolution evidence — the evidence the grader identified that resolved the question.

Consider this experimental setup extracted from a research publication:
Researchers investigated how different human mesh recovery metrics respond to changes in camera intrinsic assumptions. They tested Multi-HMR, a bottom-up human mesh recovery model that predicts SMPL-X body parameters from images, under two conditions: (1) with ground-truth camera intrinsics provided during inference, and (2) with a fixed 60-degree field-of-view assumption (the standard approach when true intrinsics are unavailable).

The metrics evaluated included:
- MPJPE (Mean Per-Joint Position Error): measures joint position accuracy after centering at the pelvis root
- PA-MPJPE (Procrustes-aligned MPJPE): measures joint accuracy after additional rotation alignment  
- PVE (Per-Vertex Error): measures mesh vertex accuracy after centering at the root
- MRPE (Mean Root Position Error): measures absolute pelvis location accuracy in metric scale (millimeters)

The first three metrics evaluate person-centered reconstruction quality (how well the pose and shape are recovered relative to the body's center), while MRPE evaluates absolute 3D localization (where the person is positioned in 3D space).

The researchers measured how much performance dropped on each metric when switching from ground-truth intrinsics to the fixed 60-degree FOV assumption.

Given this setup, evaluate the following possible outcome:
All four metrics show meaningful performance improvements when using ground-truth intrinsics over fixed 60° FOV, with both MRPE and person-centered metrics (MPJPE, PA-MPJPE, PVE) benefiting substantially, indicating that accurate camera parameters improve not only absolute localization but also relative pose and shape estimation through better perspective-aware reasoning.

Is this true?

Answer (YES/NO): NO